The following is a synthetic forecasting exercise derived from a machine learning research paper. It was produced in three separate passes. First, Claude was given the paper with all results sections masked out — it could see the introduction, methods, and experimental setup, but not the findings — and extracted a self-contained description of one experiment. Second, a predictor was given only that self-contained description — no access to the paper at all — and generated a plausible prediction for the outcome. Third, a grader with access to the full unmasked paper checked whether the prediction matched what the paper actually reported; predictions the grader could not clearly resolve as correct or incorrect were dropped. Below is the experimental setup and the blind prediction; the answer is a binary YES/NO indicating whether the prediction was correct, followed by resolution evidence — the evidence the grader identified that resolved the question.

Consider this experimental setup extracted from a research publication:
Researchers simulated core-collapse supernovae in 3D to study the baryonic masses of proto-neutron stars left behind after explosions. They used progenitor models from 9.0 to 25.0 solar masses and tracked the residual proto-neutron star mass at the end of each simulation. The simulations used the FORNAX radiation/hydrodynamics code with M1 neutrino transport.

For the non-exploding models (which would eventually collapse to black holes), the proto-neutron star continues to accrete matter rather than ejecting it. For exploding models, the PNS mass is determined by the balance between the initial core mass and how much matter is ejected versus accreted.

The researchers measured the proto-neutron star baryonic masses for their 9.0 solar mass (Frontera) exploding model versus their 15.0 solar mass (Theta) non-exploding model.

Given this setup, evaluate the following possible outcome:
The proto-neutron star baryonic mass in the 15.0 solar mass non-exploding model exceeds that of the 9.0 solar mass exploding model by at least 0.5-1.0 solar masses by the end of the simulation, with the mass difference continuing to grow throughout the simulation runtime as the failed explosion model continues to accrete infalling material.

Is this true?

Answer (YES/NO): YES